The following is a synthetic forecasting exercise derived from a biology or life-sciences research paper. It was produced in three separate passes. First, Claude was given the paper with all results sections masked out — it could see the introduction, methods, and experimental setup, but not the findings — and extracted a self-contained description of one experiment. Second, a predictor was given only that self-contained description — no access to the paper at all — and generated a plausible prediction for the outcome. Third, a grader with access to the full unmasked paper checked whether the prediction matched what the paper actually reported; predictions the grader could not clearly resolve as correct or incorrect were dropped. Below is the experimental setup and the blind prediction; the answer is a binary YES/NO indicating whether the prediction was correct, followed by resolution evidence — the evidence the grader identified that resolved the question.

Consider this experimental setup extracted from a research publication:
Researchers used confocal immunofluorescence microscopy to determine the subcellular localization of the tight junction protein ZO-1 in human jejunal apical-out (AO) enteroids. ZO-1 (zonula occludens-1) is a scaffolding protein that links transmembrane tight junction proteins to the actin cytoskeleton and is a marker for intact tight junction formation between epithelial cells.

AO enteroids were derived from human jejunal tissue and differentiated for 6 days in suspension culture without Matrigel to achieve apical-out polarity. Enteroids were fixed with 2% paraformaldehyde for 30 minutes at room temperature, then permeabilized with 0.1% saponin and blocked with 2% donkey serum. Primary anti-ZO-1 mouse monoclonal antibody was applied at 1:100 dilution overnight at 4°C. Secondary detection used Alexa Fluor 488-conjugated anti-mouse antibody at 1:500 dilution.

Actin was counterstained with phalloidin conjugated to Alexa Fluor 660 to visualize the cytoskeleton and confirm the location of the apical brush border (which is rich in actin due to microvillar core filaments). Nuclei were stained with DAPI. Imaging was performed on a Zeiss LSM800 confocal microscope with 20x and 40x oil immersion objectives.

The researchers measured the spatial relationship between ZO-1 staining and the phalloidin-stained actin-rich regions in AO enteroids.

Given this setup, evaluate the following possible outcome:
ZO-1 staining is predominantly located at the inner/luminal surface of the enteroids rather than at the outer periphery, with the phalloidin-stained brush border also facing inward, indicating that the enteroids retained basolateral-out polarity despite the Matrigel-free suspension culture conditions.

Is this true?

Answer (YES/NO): NO